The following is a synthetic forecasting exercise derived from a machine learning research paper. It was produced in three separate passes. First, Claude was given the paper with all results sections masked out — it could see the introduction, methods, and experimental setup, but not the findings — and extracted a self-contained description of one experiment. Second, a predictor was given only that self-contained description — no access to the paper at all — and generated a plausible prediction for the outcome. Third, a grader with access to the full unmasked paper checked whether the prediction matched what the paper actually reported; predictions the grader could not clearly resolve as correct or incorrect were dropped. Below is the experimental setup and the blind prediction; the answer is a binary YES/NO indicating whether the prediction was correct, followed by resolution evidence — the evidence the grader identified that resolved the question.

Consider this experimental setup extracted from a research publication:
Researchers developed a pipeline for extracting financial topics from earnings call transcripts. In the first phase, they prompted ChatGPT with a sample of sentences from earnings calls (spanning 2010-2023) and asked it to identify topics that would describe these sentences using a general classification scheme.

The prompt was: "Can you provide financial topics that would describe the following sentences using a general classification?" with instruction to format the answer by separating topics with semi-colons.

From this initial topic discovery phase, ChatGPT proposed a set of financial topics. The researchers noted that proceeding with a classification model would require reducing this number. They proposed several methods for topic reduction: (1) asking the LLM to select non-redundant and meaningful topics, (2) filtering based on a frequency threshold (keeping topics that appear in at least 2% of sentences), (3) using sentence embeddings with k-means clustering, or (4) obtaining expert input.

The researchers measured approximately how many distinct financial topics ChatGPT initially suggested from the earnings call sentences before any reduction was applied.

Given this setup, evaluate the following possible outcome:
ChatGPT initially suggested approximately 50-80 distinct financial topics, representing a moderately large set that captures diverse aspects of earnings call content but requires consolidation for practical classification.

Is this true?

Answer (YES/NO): NO